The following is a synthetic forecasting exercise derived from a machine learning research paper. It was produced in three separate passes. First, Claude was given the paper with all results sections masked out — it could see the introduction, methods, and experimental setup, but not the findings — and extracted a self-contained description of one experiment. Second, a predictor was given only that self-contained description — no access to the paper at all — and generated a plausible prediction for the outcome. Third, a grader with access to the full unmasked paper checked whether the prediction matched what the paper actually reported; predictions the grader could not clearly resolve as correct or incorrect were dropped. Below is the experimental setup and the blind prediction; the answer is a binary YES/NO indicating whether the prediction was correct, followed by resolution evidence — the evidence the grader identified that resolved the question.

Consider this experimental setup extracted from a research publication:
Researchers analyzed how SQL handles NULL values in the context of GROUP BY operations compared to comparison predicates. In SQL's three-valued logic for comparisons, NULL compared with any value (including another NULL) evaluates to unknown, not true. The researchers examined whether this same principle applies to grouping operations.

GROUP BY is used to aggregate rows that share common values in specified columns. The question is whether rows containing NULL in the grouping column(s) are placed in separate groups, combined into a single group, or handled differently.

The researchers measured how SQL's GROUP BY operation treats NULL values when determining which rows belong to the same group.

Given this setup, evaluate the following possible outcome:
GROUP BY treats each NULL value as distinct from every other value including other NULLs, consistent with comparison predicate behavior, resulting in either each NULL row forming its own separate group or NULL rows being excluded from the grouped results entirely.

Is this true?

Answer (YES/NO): NO